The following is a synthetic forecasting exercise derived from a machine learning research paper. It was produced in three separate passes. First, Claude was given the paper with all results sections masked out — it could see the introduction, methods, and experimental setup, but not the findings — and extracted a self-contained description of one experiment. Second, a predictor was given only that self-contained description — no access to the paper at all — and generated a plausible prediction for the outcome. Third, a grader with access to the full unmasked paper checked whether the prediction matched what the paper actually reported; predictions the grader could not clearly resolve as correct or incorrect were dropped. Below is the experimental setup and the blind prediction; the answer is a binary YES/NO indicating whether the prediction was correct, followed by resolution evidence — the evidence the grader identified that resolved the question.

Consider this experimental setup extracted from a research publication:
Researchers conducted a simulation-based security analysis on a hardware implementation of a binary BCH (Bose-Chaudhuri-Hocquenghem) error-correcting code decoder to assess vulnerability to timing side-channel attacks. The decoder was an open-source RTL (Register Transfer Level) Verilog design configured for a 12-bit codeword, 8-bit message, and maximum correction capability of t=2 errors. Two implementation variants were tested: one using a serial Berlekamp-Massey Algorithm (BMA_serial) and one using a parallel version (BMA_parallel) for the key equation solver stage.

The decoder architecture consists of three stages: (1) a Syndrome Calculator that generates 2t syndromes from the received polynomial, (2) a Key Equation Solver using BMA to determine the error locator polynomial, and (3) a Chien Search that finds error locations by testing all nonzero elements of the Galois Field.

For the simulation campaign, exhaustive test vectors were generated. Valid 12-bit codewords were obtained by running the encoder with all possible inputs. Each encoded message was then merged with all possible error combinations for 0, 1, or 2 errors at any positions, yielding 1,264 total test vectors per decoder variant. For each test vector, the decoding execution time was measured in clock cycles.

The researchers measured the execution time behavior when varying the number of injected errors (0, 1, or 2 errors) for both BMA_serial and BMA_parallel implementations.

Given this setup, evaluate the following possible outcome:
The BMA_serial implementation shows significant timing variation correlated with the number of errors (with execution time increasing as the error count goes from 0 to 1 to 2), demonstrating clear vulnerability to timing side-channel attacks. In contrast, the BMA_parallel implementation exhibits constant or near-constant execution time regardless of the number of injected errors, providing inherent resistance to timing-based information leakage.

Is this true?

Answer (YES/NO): NO